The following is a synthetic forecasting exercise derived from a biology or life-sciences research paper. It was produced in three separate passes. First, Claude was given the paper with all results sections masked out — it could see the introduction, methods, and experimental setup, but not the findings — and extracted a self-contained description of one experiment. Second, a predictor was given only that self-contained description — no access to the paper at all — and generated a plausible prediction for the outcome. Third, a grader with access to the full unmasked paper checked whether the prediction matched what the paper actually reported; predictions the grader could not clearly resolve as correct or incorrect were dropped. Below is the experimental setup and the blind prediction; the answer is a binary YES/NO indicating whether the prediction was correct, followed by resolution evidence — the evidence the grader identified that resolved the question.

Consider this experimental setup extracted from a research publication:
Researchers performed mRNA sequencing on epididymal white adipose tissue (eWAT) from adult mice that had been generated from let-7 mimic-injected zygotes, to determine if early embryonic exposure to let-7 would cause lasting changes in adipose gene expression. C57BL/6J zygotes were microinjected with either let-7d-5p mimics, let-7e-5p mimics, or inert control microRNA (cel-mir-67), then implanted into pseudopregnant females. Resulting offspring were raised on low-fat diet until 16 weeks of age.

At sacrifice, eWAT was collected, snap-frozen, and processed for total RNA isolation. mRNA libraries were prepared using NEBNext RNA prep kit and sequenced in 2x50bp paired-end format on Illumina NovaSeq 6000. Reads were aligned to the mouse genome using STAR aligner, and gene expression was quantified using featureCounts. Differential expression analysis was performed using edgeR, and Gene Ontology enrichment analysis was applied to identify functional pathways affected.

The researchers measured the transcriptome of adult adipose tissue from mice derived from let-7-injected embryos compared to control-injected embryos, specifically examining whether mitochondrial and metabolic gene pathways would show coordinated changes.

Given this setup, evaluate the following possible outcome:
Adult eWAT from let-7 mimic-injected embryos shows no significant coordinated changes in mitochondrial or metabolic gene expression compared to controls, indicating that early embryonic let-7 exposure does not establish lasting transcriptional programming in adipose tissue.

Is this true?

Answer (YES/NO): NO